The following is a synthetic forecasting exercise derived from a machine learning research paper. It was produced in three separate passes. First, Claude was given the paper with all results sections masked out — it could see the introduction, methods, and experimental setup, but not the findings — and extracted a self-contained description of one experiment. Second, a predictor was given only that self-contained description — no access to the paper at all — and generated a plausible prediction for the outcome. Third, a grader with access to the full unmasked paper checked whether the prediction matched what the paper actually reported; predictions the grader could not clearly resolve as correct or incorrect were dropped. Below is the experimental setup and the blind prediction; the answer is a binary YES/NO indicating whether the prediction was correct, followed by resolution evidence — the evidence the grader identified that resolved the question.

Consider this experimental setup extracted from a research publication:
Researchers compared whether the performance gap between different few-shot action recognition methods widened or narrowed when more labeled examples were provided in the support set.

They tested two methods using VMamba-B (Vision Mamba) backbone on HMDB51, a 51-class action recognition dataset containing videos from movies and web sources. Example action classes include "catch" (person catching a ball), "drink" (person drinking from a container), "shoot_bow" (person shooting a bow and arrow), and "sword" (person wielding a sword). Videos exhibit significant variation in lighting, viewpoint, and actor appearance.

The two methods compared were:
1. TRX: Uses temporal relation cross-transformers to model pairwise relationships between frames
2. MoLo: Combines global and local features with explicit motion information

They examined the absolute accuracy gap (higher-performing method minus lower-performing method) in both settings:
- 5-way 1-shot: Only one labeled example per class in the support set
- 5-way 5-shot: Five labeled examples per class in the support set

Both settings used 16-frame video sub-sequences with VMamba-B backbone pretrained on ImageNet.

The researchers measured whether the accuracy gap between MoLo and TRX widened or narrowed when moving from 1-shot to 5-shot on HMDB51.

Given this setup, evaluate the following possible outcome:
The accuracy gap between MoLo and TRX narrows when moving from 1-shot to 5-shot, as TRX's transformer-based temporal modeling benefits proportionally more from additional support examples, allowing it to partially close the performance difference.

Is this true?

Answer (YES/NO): NO